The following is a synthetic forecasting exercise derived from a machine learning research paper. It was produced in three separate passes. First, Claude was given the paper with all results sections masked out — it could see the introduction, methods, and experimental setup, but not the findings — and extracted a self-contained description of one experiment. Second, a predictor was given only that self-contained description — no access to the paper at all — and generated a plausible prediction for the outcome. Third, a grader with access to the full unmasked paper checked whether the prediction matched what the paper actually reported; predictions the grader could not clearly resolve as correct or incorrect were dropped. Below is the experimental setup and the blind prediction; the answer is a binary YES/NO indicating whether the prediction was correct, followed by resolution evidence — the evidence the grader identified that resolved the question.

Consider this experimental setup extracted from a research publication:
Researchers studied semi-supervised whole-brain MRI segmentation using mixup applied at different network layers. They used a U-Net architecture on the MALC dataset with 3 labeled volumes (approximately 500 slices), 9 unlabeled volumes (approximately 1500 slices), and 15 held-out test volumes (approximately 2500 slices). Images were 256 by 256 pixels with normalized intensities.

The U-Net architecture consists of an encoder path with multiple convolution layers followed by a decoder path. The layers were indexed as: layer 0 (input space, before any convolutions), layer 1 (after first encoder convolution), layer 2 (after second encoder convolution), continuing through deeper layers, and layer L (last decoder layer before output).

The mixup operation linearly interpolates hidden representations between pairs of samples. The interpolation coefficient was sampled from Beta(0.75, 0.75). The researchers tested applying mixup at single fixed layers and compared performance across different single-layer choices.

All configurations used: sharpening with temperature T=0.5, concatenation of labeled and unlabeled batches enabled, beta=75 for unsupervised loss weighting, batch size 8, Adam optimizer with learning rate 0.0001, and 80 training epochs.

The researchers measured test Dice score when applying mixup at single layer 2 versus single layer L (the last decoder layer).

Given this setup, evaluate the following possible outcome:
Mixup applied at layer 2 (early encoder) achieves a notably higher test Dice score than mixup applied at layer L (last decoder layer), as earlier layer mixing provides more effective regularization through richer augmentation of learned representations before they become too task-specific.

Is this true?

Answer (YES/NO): YES